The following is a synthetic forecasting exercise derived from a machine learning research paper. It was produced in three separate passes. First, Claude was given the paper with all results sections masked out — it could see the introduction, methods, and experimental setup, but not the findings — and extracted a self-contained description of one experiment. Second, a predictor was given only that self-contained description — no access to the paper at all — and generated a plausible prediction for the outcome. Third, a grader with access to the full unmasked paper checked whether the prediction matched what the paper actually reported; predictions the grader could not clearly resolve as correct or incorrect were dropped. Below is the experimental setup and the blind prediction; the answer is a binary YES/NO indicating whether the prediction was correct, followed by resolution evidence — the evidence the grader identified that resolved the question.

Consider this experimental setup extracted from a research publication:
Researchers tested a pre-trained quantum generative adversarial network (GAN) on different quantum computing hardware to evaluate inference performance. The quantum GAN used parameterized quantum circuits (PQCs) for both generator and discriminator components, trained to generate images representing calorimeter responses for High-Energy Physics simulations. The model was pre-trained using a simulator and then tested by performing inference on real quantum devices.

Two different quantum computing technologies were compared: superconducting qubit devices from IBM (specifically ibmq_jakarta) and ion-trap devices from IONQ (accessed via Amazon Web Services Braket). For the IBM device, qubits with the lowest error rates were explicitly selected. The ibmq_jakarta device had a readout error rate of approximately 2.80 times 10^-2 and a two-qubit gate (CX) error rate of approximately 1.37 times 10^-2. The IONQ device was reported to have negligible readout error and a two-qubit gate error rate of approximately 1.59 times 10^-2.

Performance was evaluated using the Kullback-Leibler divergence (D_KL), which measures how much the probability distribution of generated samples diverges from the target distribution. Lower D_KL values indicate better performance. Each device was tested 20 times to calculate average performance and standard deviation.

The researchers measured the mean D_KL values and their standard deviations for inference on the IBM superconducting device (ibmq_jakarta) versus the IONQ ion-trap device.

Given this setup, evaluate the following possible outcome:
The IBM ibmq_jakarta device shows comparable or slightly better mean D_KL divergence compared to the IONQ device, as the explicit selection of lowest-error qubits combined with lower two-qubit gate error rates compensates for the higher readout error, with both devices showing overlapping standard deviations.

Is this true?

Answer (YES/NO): NO